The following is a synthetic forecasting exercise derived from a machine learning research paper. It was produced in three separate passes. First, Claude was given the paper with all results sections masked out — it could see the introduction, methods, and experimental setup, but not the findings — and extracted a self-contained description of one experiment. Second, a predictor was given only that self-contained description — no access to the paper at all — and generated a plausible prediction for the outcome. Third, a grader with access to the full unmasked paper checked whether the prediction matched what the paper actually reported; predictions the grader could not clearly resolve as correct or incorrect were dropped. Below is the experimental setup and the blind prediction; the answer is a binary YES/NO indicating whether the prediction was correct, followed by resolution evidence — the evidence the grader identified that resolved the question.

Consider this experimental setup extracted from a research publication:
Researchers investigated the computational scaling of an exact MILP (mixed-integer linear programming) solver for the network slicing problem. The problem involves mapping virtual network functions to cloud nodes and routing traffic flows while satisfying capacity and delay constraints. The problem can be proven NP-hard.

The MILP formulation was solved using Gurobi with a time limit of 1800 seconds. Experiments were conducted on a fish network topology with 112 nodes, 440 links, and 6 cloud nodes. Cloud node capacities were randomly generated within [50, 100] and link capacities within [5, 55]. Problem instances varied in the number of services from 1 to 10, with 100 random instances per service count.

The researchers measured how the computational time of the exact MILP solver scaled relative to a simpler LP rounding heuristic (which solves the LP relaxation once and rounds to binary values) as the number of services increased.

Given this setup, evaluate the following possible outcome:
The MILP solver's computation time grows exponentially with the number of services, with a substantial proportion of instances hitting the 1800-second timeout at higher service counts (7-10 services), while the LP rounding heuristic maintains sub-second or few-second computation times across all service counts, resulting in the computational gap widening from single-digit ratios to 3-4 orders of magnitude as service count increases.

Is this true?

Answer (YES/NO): NO